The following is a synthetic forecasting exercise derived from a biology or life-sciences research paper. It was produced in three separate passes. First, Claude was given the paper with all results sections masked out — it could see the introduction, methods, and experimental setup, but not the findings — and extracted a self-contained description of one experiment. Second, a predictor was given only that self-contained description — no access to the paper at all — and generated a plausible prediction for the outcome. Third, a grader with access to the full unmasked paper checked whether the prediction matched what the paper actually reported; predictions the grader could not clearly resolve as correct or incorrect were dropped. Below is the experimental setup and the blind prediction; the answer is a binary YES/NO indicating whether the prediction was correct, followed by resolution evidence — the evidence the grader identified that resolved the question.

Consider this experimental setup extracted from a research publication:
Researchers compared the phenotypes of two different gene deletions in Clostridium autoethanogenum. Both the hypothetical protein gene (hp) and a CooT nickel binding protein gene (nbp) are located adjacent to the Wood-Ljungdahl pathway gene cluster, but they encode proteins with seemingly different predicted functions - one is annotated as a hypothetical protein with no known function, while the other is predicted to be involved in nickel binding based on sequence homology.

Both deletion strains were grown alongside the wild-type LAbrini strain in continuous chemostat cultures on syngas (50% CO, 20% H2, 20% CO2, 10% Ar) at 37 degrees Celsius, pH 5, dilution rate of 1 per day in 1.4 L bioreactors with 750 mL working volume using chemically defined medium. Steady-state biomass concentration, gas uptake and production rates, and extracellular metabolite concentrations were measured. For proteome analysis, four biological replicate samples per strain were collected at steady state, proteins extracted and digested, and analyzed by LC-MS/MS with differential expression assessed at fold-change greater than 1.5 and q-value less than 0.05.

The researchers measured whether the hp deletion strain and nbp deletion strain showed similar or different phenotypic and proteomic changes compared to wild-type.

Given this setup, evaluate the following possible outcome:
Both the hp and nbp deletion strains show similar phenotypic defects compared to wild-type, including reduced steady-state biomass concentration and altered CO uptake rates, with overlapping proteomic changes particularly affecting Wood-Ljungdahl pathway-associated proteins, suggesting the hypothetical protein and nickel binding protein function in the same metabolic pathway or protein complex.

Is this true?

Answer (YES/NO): NO